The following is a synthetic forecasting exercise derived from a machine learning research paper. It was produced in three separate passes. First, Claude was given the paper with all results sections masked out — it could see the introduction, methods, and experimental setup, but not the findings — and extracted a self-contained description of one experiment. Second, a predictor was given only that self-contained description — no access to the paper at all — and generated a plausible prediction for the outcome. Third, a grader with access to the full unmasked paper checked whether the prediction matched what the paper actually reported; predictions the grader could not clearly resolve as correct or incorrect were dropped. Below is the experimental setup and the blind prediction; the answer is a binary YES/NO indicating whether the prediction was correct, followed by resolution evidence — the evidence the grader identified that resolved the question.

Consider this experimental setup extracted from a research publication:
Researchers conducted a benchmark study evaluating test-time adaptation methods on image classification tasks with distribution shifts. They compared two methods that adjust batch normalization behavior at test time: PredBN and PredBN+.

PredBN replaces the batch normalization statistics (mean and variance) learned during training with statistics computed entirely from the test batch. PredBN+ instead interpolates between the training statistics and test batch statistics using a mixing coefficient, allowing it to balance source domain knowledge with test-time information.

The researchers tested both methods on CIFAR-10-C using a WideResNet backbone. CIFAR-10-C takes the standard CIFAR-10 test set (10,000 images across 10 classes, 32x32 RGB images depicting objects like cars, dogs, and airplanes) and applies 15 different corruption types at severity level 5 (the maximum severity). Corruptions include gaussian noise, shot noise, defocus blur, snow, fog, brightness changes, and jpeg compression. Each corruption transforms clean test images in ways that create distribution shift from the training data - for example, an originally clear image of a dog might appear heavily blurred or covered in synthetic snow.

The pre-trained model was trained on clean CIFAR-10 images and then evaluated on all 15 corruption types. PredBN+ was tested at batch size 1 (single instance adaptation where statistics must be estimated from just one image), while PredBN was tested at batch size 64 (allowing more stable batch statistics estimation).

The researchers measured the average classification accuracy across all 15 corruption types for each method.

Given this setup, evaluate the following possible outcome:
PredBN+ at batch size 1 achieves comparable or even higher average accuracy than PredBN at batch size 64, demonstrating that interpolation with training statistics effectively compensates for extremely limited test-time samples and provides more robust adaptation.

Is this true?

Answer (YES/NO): NO